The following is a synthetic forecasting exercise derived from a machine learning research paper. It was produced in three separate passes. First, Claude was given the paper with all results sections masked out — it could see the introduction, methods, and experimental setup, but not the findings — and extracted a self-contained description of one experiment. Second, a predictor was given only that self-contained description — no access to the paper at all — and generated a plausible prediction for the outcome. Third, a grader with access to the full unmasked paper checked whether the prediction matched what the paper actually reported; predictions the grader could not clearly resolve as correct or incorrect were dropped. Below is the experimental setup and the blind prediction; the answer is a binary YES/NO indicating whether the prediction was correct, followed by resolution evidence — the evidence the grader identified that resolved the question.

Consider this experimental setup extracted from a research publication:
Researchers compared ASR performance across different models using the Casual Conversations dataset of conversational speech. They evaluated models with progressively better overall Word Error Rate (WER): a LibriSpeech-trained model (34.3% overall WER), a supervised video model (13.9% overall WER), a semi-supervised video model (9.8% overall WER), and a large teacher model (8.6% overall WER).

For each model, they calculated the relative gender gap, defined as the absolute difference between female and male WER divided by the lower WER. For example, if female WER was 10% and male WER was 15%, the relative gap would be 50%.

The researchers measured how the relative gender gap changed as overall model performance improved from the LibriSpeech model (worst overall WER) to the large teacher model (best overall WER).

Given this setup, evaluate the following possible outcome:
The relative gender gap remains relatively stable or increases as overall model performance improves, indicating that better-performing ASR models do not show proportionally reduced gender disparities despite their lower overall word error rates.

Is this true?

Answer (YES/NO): YES